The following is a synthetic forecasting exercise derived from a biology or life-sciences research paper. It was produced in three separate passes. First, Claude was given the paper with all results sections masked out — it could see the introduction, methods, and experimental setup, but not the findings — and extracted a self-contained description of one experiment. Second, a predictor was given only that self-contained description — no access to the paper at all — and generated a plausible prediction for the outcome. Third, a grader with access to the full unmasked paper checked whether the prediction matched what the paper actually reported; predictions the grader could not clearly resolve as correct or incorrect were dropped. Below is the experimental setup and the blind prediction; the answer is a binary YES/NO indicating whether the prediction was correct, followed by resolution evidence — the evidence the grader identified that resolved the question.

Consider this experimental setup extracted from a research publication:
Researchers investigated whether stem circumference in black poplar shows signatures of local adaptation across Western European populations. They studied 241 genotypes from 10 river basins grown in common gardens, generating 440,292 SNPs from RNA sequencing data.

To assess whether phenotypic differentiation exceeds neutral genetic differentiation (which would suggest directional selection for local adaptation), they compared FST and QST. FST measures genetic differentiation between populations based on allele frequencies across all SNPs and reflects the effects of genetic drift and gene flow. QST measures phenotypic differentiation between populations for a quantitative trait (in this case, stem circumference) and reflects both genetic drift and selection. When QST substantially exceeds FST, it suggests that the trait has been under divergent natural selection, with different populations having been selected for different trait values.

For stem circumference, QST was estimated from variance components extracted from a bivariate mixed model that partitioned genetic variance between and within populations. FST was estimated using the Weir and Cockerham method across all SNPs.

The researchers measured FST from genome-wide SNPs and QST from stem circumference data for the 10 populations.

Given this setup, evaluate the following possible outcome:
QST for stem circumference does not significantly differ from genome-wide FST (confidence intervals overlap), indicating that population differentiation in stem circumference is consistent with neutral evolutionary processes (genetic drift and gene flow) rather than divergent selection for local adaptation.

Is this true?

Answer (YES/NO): NO